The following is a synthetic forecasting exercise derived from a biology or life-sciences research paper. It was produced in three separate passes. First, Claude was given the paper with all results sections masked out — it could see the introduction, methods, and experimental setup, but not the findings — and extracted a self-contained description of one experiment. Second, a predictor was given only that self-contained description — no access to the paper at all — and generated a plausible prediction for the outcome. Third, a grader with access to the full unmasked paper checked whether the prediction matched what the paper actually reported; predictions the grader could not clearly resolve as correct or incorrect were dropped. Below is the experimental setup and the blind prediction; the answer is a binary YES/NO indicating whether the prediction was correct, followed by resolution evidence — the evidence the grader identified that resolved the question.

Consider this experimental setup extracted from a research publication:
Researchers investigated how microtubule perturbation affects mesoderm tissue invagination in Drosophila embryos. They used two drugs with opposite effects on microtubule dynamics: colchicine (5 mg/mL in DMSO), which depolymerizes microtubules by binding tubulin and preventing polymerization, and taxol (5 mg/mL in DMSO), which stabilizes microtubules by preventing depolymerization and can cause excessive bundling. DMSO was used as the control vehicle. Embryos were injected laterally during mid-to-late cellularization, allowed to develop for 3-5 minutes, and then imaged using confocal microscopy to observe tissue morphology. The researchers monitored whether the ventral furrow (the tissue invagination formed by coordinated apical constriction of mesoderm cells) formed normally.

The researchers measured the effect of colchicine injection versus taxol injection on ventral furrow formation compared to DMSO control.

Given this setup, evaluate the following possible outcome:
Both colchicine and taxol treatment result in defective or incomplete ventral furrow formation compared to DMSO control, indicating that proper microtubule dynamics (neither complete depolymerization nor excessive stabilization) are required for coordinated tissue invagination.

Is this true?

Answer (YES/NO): YES